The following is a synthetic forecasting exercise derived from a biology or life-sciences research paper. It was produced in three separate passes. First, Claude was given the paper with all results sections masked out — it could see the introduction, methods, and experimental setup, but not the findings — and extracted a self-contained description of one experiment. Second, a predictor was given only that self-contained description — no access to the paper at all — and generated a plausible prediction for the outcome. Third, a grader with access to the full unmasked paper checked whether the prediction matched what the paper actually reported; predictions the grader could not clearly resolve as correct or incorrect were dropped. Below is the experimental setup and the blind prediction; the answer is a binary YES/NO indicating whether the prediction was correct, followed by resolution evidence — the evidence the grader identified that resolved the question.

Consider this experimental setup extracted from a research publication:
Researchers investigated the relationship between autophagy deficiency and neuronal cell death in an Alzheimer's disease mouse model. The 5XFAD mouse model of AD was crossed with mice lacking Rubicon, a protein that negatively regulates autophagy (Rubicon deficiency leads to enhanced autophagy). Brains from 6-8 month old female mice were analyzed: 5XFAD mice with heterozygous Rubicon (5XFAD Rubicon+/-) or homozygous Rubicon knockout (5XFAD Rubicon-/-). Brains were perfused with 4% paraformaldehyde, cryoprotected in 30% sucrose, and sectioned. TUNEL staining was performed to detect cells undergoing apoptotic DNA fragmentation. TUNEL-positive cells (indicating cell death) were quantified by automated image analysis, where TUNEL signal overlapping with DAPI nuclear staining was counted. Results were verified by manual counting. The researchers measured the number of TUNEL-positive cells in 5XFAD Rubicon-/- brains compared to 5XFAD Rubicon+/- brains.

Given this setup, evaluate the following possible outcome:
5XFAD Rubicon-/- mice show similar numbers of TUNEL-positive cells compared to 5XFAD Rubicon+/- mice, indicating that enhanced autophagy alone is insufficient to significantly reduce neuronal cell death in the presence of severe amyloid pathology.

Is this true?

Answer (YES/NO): NO